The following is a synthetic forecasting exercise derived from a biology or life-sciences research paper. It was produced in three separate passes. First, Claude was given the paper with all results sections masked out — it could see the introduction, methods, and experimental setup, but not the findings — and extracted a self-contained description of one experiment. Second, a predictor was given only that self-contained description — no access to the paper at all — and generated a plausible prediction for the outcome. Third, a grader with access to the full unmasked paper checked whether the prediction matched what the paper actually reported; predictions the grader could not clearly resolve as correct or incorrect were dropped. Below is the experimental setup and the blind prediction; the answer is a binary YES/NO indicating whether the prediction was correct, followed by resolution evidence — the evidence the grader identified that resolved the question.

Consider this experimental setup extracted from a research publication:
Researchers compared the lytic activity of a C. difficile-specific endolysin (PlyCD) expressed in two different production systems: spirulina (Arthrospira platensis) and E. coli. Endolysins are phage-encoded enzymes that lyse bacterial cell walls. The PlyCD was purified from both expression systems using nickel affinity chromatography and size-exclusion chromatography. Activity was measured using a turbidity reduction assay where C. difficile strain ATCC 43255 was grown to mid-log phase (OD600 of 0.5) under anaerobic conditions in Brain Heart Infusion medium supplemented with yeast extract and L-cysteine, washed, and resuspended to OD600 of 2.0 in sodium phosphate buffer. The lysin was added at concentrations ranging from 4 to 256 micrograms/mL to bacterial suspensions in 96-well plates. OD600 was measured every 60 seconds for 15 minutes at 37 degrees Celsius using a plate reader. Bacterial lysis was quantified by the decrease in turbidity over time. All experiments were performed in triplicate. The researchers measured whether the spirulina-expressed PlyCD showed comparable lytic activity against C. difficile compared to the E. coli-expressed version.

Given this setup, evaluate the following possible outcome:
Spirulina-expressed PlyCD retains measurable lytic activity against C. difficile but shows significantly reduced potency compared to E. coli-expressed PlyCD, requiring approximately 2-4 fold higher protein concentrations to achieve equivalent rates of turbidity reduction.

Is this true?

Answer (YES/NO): NO